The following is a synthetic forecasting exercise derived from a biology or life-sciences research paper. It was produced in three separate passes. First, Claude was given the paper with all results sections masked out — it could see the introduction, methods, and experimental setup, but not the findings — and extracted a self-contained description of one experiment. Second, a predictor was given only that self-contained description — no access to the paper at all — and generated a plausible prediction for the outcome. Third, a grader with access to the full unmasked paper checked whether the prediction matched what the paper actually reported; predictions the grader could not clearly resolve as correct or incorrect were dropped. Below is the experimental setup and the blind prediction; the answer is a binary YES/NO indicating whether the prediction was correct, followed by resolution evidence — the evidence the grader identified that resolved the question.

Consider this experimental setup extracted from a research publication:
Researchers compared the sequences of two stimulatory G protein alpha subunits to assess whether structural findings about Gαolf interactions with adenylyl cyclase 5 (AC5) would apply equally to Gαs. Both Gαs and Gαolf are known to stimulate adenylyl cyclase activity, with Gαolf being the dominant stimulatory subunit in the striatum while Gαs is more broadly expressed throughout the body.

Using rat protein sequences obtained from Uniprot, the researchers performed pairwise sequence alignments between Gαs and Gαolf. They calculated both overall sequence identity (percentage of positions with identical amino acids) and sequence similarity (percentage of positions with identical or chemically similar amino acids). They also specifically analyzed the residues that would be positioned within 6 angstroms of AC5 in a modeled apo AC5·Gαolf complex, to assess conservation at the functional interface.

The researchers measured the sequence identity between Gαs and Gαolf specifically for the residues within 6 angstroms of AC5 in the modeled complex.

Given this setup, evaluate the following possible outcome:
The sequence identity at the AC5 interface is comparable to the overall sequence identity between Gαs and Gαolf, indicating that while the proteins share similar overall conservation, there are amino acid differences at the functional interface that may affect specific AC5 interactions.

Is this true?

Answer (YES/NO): NO